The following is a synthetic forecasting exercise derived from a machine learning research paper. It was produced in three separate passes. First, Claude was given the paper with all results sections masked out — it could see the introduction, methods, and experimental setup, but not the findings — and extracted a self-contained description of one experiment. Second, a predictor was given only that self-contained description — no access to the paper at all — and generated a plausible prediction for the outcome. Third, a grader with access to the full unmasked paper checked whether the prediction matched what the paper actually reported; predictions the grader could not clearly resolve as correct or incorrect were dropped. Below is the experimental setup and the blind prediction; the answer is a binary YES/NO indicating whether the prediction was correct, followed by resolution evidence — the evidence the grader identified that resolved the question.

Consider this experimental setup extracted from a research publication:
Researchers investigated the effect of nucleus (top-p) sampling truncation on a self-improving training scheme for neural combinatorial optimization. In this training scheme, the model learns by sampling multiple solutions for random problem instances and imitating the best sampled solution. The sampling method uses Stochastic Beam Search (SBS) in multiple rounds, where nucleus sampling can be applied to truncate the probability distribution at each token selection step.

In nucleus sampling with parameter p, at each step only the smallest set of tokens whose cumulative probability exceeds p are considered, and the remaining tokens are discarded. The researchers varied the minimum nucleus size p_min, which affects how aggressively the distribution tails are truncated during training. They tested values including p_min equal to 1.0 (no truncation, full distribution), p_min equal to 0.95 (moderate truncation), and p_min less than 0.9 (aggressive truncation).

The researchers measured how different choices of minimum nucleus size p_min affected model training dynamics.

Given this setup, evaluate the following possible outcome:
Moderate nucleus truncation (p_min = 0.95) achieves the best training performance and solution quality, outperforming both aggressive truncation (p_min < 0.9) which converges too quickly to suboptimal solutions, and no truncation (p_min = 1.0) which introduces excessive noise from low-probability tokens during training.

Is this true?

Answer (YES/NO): NO